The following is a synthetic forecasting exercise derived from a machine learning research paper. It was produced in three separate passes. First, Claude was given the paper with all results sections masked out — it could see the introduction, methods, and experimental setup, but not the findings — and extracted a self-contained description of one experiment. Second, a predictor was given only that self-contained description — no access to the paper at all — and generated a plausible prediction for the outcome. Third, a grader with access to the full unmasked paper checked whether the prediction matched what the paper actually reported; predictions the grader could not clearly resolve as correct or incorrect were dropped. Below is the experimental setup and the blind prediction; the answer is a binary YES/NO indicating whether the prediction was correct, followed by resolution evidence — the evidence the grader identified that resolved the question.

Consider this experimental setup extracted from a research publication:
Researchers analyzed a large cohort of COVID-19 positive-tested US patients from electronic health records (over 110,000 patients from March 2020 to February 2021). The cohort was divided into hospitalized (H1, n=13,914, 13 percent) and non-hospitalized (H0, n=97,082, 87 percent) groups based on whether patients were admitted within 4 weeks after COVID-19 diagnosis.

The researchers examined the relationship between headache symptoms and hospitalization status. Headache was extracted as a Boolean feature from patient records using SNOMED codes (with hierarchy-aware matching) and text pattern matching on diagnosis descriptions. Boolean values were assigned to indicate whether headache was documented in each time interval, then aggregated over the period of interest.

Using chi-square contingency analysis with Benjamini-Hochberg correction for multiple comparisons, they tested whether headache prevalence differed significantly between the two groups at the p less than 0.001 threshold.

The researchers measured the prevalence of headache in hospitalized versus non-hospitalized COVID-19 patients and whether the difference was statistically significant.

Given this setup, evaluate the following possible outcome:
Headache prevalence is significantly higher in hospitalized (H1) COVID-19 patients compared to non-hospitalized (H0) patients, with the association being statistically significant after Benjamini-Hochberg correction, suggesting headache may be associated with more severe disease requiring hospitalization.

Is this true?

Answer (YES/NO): NO